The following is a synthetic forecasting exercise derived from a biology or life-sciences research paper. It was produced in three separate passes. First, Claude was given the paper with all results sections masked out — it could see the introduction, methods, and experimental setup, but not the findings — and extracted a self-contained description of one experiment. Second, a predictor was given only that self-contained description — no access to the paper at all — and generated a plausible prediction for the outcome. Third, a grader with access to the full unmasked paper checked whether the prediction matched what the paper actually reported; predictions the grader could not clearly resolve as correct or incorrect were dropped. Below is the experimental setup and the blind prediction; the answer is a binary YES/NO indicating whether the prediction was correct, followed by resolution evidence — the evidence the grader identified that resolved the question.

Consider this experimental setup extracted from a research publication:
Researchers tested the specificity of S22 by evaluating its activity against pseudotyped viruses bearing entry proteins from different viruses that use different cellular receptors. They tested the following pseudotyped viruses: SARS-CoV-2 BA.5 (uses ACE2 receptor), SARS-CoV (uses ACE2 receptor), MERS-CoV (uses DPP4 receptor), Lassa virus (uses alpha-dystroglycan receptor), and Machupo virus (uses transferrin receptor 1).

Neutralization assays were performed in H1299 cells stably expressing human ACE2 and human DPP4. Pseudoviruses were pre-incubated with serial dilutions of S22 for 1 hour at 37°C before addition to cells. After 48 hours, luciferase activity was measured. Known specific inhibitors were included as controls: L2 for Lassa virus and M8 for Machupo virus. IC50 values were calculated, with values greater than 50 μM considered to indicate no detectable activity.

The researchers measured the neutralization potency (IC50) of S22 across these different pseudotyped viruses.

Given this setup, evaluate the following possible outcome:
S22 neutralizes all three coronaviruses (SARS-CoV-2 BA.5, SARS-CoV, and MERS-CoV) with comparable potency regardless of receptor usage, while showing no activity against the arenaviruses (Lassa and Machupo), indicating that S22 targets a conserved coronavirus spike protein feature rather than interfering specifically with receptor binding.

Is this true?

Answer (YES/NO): NO